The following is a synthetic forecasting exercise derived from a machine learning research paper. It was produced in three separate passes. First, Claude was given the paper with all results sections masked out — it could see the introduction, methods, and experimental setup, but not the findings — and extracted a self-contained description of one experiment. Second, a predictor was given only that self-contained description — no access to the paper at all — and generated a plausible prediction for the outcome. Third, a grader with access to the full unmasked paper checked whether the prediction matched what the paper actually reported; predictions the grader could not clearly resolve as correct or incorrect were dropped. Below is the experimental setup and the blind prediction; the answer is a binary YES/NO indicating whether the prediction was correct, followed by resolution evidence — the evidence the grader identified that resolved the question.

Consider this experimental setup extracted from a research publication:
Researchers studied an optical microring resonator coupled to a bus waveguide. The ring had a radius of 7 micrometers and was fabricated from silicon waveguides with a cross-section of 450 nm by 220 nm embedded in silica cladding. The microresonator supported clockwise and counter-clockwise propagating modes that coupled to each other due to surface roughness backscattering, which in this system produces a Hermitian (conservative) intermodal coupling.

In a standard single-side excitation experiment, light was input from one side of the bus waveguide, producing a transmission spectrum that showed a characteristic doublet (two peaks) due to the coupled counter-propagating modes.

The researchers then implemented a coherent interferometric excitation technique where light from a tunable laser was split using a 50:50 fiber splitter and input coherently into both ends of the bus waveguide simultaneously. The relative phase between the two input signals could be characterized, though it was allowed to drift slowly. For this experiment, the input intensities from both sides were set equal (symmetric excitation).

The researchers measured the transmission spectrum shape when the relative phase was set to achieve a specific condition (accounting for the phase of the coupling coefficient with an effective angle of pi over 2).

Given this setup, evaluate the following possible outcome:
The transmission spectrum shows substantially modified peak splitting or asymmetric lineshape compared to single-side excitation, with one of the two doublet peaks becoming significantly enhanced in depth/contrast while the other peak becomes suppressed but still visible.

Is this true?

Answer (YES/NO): NO